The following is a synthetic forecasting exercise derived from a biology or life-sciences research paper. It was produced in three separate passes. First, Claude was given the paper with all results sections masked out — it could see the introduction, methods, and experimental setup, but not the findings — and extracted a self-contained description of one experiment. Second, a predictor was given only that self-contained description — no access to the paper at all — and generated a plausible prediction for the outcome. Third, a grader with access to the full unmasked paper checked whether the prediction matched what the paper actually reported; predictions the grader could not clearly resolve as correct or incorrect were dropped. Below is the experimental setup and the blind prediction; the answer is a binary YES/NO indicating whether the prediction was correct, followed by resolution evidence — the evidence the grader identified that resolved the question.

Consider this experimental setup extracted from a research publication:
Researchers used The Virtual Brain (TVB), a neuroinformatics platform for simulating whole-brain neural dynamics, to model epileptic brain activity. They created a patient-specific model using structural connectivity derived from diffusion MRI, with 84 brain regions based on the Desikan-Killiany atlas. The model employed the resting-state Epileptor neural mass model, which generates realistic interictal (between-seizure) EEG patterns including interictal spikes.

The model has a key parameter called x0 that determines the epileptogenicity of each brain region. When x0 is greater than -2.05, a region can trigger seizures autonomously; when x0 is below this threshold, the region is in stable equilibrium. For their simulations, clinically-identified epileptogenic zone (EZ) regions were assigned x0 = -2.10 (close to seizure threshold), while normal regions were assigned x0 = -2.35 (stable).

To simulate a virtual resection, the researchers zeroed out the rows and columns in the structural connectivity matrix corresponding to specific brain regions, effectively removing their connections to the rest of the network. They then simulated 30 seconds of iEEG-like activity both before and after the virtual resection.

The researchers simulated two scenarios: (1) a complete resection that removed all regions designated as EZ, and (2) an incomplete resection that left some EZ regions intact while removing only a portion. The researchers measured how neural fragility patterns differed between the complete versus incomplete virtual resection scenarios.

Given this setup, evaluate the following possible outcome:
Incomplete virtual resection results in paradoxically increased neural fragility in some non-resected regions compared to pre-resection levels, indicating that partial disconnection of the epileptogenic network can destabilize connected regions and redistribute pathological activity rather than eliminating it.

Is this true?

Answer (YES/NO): NO